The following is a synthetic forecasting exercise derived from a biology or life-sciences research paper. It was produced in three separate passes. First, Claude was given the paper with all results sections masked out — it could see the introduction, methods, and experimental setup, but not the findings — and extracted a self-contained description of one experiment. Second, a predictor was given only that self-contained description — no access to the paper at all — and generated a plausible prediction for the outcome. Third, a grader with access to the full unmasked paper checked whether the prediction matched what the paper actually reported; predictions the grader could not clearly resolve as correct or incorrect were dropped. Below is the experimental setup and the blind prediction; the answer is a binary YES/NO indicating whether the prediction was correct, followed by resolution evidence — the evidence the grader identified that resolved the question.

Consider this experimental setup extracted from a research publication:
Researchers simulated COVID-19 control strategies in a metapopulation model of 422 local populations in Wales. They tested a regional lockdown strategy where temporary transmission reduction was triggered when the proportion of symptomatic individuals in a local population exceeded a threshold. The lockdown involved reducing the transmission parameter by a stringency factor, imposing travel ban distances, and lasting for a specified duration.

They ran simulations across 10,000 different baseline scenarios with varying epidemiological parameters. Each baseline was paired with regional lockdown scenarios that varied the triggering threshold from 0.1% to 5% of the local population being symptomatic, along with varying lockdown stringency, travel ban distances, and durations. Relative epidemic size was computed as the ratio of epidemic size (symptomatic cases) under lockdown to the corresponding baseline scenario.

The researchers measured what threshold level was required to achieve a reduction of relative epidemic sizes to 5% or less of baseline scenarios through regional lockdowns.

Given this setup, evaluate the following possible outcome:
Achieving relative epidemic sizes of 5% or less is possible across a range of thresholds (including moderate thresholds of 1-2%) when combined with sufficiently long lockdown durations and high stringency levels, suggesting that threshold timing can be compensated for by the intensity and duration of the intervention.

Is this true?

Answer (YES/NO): NO